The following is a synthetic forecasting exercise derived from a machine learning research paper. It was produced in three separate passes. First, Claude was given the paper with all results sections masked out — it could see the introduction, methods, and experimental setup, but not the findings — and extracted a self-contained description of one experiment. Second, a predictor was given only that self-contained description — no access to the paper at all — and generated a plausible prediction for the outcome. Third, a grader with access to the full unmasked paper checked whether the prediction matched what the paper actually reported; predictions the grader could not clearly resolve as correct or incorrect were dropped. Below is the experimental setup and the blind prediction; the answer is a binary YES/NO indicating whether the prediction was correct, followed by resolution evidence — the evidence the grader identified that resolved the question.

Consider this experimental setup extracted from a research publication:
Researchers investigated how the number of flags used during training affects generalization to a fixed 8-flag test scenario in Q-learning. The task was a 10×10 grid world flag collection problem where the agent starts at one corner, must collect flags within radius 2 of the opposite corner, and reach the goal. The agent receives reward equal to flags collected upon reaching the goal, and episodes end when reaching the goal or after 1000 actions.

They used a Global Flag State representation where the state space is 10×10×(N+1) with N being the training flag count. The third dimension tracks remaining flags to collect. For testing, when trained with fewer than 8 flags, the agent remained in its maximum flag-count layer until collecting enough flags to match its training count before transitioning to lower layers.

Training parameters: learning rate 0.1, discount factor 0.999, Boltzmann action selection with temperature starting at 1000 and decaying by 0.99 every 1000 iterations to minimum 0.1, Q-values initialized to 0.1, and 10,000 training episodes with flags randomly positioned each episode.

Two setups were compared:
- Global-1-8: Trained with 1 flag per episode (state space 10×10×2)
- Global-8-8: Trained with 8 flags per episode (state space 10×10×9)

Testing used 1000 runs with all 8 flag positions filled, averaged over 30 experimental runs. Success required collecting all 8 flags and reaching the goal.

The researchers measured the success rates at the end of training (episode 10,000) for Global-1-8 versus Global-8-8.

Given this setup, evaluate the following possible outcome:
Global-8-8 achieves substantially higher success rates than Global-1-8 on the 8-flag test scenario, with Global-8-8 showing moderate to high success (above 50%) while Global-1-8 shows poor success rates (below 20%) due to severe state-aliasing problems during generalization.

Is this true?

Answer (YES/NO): NO